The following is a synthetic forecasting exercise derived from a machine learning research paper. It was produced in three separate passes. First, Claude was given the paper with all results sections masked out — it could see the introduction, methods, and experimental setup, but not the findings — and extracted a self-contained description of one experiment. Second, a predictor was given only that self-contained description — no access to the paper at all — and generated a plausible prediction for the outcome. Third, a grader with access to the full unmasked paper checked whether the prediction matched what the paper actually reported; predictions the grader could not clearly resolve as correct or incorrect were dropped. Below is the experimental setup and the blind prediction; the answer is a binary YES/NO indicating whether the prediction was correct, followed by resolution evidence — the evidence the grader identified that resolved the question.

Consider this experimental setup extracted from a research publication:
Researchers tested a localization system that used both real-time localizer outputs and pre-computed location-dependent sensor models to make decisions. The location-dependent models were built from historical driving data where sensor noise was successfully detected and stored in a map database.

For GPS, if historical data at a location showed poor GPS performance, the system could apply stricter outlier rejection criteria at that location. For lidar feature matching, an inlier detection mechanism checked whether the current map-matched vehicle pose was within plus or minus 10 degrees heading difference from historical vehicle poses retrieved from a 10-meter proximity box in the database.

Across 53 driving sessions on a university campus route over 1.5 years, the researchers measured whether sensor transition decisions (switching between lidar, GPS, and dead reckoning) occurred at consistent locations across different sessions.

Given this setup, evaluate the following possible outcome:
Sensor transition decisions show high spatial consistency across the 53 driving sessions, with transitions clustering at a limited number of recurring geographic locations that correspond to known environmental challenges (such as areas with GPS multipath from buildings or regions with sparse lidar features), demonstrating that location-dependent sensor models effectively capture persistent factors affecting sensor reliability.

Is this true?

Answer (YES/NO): YES